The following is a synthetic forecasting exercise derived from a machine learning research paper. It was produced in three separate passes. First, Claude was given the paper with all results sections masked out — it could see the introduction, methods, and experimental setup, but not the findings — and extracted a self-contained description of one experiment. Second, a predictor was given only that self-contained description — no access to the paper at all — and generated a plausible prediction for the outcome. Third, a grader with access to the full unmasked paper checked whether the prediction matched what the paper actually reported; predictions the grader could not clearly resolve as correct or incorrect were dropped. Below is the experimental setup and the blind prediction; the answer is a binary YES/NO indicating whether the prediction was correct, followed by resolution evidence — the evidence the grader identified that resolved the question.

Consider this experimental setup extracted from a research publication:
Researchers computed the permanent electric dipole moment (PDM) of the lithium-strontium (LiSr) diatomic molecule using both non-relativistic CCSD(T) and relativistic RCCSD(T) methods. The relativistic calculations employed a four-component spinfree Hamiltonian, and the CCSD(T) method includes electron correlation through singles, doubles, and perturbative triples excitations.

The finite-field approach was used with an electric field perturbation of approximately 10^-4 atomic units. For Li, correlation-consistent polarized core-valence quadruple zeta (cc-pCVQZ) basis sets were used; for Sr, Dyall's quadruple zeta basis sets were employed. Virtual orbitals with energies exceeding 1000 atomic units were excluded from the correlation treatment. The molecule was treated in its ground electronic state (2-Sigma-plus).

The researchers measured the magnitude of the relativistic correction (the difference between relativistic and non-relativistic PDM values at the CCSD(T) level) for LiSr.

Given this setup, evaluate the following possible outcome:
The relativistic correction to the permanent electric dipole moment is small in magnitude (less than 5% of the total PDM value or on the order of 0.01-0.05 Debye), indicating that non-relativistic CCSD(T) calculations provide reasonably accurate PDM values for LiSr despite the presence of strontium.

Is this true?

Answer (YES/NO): NO